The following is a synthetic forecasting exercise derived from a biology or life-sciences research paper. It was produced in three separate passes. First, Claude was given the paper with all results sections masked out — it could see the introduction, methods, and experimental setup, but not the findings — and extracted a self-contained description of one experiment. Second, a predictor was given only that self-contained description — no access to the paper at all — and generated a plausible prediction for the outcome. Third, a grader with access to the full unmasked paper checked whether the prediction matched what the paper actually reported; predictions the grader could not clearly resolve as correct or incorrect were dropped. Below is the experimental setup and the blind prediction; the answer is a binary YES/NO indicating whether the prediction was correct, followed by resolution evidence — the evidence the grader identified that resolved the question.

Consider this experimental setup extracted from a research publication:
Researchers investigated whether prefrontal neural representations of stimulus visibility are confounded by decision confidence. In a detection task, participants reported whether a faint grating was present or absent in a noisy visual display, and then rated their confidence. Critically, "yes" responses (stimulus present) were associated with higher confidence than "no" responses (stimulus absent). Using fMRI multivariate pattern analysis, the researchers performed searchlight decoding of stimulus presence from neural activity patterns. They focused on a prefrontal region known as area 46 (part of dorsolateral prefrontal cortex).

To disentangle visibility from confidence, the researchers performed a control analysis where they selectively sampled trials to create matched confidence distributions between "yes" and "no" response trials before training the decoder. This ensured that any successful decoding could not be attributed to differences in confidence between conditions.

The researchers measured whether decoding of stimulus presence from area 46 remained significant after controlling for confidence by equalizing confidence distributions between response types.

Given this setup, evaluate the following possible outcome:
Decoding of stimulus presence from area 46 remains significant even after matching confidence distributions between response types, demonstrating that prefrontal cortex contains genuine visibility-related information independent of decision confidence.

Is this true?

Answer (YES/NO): NO